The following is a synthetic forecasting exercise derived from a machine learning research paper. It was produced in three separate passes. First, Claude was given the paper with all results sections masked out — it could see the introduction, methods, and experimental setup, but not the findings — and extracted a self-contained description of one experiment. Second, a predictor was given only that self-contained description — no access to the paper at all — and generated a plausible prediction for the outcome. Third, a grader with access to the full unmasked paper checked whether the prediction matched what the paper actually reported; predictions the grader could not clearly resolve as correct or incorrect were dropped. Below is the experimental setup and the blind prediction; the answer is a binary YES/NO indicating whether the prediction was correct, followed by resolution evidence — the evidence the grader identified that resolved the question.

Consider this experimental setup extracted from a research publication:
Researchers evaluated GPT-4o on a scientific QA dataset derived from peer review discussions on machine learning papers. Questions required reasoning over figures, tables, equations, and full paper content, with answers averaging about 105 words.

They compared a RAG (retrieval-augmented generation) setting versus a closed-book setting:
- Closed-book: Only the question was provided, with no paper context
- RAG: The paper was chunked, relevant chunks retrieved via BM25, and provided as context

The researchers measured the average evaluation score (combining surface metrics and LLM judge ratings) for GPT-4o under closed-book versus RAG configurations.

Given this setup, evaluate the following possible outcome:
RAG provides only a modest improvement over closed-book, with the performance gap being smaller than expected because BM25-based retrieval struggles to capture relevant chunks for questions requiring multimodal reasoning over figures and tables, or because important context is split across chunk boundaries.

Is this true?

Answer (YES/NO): NO